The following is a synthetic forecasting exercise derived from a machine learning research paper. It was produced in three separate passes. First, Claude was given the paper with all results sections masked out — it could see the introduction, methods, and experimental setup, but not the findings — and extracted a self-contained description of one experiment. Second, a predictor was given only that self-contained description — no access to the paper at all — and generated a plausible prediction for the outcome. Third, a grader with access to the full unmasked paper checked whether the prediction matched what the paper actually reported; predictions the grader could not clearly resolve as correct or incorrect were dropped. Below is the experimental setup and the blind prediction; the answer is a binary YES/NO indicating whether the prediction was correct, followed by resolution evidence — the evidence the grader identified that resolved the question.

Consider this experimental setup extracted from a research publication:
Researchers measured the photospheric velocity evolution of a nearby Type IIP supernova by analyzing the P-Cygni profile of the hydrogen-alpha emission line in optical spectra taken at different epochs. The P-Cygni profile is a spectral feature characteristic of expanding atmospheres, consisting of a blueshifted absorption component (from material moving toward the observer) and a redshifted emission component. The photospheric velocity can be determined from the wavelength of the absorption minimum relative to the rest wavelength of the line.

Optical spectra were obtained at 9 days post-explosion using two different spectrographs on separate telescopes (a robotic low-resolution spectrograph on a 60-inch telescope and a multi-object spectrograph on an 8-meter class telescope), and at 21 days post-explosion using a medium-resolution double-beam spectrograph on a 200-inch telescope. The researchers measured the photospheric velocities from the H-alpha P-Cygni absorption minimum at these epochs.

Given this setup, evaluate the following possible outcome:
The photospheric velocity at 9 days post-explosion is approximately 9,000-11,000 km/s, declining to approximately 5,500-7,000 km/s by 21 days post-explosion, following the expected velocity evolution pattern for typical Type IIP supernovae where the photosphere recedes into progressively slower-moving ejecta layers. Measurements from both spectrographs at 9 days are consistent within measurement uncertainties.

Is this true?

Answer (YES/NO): NO